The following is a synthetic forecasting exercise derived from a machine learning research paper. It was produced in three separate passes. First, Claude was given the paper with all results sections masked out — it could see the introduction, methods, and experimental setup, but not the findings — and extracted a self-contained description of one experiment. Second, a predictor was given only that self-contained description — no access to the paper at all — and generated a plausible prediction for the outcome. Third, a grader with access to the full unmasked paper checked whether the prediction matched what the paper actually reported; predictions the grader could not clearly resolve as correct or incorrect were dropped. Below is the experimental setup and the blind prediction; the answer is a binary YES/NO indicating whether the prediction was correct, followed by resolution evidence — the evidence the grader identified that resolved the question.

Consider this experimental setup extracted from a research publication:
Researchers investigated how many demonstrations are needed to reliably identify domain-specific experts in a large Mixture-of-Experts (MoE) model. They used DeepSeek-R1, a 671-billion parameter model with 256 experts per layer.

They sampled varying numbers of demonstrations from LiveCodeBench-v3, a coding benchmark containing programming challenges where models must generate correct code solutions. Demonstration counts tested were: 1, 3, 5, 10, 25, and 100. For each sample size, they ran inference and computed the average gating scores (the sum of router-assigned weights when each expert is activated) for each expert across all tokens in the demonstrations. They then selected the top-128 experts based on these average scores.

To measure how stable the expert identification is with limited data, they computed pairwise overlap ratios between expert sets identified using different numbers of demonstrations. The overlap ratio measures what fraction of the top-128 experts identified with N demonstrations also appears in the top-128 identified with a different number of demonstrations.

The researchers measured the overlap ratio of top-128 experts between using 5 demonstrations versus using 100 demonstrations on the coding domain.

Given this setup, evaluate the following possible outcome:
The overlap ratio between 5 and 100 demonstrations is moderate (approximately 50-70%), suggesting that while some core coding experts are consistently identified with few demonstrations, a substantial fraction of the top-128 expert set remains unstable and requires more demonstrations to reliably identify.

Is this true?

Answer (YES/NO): NO